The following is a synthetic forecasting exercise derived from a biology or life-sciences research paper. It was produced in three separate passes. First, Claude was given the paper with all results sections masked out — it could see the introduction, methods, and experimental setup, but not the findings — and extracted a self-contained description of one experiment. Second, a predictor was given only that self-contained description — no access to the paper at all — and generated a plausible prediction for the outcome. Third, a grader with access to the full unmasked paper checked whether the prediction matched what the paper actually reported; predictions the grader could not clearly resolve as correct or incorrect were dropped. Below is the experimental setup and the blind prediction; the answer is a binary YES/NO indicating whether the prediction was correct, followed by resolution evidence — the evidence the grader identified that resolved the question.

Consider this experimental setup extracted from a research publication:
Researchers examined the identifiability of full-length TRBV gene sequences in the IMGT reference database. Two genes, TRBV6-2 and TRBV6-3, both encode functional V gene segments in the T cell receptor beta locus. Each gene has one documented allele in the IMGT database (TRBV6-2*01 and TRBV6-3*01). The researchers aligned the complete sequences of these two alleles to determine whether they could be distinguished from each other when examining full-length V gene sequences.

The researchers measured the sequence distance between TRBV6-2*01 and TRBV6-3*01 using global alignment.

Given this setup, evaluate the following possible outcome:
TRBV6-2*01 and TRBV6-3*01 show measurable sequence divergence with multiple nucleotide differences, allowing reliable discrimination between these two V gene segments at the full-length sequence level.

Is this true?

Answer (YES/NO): NO